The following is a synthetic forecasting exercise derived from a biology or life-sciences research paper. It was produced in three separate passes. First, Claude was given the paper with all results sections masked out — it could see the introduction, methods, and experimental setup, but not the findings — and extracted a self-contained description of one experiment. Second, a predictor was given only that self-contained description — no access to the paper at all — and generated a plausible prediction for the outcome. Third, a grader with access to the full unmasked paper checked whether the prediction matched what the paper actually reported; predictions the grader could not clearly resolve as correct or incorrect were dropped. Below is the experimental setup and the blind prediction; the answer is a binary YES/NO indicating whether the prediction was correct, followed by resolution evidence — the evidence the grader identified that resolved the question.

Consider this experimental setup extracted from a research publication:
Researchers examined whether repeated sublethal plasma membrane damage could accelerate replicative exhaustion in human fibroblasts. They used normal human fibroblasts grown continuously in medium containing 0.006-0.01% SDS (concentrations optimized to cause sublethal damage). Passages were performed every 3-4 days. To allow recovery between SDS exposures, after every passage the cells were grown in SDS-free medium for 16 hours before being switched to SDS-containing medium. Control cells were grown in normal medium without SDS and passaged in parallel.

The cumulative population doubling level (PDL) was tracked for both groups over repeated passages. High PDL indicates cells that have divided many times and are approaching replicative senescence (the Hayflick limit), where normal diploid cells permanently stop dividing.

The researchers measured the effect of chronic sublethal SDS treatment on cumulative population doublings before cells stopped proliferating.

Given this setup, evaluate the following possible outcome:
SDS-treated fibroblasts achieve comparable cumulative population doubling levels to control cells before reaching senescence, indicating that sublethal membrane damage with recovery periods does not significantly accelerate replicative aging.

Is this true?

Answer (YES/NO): NO